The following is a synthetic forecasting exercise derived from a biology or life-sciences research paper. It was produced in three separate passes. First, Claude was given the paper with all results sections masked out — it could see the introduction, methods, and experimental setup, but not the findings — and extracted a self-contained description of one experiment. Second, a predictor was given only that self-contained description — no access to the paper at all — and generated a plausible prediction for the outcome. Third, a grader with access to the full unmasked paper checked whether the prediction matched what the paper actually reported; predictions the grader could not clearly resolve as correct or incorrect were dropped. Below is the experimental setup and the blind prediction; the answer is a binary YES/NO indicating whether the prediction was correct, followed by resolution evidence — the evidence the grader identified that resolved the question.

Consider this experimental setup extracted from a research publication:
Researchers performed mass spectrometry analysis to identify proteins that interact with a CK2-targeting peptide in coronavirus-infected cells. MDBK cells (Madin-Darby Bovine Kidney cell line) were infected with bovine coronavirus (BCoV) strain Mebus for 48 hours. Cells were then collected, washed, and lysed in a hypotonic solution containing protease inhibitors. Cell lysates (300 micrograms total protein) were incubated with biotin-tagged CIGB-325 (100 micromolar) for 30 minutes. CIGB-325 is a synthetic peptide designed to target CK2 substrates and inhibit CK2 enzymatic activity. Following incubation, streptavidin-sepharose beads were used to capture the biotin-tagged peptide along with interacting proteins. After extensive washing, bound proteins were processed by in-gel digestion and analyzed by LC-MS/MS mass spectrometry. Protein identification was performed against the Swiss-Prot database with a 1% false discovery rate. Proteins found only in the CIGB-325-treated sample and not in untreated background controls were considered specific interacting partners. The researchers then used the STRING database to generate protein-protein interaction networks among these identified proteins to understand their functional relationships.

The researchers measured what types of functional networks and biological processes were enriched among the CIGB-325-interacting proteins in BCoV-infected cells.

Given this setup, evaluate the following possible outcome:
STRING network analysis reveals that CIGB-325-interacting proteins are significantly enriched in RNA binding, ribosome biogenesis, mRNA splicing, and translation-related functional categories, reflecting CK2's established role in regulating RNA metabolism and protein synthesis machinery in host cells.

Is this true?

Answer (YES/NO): NO